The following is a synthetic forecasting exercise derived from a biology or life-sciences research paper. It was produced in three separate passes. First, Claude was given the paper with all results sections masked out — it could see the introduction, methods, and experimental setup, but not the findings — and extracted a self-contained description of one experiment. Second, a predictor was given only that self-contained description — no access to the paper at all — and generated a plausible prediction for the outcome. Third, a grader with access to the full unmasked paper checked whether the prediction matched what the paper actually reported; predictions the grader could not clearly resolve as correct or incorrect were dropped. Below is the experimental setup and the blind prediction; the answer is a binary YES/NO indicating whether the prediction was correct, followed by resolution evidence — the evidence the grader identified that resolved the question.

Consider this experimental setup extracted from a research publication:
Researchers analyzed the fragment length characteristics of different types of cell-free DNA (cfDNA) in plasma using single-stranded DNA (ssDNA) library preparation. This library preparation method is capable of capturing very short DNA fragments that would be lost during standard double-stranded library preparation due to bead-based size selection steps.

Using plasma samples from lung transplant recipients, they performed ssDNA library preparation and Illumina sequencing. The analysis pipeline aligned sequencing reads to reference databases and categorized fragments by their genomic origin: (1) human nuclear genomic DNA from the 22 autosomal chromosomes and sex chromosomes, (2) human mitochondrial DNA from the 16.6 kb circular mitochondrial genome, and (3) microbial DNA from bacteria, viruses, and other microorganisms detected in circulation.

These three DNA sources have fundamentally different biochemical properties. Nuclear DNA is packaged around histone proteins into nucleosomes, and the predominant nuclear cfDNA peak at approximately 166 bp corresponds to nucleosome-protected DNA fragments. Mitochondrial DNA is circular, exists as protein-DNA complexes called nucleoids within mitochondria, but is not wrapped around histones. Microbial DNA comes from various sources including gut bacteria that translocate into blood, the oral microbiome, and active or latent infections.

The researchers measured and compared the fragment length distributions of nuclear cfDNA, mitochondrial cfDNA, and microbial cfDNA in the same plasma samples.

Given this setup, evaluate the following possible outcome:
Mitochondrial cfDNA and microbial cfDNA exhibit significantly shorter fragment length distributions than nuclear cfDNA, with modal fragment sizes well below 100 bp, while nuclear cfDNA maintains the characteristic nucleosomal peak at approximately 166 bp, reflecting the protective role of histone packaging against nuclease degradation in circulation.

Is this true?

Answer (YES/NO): YES